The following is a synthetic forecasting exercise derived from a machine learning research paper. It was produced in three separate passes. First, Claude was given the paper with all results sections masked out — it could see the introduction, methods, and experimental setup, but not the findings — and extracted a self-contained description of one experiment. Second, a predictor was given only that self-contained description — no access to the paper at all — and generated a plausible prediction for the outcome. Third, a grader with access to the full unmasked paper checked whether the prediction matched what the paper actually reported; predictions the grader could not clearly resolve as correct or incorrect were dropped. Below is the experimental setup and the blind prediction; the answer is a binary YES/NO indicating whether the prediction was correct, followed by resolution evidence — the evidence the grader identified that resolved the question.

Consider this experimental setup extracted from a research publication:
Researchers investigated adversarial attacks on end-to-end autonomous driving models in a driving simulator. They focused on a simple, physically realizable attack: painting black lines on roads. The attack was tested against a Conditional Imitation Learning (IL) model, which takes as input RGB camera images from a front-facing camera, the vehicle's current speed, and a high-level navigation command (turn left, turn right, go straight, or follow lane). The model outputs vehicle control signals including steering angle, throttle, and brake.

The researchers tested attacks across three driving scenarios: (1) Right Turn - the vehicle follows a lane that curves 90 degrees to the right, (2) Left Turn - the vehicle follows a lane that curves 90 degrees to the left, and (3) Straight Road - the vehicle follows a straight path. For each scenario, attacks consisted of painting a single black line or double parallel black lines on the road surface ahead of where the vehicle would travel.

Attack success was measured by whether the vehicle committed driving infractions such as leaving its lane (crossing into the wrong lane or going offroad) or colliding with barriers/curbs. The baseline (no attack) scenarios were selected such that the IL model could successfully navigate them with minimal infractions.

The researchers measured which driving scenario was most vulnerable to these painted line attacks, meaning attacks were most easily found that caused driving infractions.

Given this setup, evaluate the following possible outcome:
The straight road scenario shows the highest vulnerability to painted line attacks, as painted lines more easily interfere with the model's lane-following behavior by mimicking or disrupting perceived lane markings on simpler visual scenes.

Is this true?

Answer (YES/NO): NO